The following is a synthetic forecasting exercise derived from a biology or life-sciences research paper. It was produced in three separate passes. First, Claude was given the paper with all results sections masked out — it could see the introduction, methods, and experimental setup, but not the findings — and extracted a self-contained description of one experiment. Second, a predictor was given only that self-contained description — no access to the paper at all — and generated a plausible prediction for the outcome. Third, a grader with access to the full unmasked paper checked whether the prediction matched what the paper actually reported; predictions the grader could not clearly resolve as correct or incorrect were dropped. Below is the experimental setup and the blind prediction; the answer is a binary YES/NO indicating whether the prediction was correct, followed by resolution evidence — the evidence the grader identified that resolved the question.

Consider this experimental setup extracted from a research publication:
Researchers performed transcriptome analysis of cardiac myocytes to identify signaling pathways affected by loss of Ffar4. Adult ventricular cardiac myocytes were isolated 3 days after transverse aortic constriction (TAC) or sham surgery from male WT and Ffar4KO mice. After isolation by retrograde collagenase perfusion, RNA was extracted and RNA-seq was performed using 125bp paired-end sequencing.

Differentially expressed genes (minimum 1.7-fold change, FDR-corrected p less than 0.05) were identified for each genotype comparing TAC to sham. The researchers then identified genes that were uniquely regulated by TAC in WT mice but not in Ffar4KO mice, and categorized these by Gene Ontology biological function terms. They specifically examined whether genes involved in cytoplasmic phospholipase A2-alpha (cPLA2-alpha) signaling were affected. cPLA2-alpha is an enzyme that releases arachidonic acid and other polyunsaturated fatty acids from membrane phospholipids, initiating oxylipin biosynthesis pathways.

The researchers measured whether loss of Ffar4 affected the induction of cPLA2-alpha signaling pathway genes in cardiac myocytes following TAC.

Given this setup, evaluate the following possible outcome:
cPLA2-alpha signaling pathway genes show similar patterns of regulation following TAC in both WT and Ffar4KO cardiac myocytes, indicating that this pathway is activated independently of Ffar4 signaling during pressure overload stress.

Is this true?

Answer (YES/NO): NO